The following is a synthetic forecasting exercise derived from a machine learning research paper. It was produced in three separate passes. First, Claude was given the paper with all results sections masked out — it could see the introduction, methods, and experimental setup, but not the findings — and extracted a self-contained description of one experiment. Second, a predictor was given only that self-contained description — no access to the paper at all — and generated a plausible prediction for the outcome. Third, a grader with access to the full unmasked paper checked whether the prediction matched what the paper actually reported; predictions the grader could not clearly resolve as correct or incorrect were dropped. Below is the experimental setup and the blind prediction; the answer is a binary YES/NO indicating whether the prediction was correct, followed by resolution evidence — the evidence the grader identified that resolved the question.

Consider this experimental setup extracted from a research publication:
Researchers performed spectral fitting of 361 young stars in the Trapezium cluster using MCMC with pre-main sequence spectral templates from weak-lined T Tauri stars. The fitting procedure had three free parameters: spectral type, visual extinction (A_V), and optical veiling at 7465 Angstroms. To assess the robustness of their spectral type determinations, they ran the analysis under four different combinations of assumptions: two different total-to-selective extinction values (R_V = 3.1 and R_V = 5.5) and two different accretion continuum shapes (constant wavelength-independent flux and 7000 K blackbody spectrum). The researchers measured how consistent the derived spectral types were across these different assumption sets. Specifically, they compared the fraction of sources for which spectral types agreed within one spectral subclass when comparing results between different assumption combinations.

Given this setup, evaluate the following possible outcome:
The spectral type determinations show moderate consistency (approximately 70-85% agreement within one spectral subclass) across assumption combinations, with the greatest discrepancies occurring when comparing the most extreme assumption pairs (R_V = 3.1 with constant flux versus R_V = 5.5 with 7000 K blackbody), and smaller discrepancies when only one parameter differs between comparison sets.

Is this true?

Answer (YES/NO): NO